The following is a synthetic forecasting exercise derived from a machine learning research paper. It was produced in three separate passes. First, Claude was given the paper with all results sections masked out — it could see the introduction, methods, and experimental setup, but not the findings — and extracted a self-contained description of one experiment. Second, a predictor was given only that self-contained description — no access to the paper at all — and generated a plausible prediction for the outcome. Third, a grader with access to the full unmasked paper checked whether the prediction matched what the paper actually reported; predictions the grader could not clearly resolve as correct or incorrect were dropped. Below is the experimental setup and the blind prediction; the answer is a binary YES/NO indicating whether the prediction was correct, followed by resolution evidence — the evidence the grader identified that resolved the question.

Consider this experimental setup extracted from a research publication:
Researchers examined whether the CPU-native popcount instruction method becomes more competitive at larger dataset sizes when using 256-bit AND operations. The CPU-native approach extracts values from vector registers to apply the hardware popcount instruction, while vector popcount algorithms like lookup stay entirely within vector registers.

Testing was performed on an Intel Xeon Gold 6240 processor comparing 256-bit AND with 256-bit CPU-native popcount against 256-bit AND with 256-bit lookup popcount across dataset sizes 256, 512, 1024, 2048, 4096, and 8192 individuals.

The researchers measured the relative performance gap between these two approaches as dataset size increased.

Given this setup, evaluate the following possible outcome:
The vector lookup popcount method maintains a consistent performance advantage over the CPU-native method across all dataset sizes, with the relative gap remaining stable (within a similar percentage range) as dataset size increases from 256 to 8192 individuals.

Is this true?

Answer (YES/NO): NO